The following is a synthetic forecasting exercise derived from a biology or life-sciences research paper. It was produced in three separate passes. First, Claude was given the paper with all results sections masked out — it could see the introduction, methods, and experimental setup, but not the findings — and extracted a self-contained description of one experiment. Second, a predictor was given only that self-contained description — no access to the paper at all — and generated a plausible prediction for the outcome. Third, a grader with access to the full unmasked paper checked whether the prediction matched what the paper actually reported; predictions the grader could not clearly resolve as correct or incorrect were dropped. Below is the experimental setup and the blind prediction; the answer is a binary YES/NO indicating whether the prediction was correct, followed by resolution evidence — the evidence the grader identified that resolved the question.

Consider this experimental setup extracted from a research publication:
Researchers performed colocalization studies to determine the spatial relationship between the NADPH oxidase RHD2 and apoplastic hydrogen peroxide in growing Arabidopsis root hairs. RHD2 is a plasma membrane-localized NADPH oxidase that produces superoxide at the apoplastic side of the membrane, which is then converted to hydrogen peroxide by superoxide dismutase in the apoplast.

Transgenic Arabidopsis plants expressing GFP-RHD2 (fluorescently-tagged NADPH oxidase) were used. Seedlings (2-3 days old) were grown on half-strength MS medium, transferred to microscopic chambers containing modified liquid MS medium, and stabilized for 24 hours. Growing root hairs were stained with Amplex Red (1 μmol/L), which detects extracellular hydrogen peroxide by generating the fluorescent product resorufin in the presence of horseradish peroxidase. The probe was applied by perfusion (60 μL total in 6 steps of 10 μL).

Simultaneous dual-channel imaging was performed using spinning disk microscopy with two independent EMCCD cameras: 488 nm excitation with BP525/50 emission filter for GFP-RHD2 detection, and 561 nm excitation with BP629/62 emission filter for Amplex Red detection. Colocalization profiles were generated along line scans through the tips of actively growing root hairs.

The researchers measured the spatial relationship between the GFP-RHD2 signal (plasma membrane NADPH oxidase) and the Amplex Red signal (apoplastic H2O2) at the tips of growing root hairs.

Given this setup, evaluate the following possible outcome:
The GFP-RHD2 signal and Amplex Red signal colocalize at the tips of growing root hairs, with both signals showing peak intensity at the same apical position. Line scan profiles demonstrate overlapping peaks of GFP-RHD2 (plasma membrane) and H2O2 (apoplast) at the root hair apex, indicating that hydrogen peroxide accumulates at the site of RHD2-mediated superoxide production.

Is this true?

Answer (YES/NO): NO